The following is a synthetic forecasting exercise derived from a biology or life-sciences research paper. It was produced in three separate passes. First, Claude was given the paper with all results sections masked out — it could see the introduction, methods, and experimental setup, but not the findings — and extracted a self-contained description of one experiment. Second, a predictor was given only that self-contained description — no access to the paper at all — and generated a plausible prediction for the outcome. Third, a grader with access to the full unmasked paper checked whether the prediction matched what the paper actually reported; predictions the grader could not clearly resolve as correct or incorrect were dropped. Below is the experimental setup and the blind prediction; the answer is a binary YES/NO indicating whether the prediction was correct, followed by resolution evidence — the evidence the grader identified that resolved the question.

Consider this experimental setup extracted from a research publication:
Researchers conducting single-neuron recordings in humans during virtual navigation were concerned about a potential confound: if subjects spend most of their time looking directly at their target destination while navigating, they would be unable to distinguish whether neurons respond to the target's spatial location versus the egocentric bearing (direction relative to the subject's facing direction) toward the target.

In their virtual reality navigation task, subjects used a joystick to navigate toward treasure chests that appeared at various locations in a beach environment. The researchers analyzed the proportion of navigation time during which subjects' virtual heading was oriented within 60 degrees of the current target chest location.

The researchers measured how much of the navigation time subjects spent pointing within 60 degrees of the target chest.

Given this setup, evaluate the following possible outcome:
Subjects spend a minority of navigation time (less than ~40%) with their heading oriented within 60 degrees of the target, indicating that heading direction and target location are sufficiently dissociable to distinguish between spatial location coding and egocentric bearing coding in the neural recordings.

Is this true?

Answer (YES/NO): NO